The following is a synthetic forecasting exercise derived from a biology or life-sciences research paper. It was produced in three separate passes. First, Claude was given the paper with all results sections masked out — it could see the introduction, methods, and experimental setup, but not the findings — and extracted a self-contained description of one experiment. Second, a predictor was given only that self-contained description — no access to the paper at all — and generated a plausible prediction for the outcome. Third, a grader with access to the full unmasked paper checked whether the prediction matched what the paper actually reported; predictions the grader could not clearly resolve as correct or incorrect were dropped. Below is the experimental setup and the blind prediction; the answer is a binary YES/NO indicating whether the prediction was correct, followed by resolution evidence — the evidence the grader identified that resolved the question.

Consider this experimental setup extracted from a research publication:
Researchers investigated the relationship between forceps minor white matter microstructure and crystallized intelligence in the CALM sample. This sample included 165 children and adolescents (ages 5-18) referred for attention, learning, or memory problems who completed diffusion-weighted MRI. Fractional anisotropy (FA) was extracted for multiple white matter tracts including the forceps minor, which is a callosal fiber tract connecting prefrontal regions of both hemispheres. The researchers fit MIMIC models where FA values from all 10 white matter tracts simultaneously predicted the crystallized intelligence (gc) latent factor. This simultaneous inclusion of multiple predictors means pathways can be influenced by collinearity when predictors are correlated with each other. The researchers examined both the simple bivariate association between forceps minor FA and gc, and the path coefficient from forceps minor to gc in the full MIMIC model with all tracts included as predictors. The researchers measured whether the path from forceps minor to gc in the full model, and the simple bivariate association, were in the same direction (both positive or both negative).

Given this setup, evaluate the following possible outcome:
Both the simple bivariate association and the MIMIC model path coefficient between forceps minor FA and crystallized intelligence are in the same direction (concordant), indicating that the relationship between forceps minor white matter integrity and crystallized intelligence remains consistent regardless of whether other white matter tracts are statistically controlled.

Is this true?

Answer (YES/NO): NO